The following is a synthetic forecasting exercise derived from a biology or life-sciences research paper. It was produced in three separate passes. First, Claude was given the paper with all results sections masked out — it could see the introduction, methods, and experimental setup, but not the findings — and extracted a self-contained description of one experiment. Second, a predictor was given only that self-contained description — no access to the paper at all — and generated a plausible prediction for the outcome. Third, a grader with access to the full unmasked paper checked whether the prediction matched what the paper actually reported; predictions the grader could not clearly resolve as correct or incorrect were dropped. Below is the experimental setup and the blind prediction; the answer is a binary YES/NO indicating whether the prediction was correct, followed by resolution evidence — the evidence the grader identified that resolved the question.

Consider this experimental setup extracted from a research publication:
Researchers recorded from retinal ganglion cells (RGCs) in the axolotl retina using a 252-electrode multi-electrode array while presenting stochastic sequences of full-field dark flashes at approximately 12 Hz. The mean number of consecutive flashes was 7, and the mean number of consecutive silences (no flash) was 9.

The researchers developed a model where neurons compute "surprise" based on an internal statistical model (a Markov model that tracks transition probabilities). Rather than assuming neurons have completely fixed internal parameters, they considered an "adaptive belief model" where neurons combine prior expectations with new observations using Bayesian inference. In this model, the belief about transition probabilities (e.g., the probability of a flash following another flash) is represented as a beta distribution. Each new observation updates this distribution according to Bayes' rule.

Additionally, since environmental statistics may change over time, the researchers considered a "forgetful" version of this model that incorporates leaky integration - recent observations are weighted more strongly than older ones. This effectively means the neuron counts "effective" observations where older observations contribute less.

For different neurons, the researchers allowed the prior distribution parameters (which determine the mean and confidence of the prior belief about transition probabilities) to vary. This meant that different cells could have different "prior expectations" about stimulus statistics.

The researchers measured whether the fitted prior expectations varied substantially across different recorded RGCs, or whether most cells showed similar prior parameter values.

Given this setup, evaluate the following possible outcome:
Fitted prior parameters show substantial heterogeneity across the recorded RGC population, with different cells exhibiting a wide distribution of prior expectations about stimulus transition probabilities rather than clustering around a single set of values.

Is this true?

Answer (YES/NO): NO